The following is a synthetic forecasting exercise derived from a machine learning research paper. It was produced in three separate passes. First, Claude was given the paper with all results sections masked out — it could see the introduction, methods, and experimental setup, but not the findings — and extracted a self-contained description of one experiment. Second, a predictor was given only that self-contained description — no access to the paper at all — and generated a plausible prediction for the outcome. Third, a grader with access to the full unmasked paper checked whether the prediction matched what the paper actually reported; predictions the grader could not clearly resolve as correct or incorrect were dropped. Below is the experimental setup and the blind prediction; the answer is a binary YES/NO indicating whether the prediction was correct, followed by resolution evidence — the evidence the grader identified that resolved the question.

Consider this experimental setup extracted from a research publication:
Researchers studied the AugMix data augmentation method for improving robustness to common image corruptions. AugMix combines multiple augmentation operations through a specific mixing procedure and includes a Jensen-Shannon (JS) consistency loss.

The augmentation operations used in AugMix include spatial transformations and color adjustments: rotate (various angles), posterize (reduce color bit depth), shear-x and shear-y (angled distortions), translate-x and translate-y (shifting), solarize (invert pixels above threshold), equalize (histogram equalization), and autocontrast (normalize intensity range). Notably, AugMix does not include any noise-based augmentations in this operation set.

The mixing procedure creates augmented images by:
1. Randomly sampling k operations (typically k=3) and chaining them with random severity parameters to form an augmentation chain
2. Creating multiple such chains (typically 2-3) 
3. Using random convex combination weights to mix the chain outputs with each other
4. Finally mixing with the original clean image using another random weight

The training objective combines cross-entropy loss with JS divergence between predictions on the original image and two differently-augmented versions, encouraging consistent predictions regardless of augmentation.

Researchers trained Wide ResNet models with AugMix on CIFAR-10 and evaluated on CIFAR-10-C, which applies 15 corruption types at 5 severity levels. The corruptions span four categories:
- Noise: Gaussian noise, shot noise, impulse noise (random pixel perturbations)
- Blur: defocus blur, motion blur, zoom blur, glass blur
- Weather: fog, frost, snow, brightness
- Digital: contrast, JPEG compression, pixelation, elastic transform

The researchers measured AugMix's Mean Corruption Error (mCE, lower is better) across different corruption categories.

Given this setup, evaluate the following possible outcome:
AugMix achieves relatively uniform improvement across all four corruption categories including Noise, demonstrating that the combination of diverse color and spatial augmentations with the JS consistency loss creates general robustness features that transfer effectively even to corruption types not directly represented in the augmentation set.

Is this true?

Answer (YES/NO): NO